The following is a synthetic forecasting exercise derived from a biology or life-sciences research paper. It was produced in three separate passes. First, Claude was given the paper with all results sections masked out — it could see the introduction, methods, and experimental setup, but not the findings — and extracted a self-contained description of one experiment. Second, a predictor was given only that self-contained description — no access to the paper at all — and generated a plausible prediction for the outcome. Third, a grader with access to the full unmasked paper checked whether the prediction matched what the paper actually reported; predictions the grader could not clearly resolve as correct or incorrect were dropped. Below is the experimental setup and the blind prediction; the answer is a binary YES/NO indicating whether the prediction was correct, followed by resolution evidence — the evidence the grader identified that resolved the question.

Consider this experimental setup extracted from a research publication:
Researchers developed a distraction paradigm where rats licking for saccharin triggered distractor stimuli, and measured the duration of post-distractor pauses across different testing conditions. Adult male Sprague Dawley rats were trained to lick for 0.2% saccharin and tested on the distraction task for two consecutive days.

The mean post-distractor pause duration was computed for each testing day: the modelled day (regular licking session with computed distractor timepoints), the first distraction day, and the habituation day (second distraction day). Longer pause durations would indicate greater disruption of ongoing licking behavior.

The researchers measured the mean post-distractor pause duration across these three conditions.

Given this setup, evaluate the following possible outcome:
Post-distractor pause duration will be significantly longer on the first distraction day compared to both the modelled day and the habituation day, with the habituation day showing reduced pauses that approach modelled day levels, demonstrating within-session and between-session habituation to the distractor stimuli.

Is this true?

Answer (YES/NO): NO